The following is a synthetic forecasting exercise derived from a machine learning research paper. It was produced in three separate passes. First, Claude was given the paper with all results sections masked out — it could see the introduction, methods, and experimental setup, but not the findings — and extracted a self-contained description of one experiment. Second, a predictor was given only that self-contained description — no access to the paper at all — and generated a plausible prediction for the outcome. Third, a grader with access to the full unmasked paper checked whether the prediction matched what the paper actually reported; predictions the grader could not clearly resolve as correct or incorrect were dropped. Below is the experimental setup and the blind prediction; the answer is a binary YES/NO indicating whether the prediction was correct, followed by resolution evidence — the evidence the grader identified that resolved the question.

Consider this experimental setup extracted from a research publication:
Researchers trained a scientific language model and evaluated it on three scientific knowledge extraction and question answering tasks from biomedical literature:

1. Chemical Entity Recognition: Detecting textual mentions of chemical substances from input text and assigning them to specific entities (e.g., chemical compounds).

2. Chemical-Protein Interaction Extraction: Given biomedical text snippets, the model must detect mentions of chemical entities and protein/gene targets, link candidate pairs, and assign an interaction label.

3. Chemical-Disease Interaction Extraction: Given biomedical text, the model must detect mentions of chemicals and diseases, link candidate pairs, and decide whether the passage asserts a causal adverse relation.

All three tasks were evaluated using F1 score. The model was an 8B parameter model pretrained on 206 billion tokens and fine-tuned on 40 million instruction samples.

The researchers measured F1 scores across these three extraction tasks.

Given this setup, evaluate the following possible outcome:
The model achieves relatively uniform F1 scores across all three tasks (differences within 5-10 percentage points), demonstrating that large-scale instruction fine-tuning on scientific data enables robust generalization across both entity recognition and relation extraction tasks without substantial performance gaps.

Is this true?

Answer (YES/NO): NO